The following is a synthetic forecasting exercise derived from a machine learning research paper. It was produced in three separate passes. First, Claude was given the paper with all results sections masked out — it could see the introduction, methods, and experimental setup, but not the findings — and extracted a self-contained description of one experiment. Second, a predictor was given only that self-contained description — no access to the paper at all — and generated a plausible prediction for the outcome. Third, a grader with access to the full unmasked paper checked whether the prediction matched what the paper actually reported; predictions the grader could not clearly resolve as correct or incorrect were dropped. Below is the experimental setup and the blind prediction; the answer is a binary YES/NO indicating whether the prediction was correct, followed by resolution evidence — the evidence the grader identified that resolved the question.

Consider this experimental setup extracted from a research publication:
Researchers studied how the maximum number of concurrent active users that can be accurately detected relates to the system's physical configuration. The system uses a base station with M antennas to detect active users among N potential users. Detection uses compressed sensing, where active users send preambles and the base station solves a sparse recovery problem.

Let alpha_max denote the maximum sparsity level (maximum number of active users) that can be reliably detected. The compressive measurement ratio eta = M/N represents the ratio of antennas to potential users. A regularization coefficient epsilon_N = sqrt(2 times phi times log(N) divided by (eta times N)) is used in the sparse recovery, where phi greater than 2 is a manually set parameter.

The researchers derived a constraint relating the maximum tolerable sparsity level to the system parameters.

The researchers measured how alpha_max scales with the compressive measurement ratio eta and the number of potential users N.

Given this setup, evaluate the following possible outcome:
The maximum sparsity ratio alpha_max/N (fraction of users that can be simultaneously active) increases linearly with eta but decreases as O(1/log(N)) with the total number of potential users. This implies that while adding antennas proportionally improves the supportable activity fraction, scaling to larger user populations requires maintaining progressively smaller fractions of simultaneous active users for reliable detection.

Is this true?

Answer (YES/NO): YES